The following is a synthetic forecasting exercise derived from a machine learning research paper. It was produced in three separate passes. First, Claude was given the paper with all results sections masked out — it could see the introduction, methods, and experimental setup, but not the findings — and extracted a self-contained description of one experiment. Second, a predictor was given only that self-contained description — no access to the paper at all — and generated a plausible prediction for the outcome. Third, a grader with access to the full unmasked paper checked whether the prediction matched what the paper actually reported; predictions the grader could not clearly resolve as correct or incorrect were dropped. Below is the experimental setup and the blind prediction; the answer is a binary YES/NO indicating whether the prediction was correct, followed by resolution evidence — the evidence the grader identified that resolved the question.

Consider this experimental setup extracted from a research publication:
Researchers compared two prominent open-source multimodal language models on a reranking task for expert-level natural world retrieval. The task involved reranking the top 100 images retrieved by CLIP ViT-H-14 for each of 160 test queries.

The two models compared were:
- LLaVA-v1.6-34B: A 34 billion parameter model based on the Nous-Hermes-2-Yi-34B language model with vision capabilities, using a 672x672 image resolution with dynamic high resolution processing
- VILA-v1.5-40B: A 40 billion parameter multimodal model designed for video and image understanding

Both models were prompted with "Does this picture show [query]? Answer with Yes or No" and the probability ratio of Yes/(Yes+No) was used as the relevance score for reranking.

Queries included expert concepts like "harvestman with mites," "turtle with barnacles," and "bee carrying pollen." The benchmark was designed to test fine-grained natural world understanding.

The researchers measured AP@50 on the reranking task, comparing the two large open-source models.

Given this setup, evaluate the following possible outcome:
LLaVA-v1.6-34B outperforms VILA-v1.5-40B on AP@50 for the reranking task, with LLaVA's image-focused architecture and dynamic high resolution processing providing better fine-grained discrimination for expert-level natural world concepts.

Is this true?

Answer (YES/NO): NO